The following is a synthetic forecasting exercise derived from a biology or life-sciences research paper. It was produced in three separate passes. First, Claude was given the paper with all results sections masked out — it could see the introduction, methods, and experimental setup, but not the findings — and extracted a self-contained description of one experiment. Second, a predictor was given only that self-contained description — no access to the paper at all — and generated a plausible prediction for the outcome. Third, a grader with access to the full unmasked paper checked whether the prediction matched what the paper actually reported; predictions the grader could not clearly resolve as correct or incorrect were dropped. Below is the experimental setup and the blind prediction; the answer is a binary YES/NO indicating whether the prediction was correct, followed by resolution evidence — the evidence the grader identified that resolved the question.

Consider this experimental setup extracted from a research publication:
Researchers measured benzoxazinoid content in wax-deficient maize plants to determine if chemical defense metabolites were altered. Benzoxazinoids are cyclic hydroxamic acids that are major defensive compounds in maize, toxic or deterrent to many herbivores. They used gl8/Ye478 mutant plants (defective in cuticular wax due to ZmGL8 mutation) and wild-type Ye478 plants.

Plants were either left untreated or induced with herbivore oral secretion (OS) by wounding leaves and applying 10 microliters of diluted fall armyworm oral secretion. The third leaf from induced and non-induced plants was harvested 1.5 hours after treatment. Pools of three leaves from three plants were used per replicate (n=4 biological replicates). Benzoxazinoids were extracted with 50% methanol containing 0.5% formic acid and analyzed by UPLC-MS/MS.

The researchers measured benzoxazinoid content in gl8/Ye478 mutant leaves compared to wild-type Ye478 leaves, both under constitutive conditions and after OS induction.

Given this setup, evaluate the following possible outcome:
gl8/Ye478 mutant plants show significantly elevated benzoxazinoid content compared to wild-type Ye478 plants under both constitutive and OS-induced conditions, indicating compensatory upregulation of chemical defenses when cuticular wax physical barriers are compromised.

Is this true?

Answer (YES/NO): NO